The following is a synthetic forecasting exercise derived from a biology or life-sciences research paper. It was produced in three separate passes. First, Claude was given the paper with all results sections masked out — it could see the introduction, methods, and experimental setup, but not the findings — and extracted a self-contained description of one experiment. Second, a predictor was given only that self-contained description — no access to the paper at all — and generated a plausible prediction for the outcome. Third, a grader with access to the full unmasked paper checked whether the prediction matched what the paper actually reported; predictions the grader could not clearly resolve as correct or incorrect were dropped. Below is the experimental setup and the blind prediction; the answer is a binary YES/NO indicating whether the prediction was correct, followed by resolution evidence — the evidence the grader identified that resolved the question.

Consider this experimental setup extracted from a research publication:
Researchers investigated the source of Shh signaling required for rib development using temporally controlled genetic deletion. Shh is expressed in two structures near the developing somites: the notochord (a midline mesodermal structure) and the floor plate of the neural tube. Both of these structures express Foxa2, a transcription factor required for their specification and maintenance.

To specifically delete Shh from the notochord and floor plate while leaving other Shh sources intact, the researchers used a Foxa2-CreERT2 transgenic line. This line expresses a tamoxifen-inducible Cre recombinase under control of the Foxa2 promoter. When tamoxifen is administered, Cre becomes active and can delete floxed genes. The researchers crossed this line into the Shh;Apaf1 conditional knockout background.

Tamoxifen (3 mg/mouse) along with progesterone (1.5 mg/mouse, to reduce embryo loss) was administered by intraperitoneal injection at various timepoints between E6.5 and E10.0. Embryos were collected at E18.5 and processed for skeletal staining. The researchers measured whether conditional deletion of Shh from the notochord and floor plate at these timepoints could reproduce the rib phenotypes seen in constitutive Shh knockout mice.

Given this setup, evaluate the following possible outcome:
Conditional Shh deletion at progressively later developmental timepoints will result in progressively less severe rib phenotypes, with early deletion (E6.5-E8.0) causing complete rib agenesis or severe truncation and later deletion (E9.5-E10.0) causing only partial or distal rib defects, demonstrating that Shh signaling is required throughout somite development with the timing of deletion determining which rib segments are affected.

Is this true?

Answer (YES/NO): NO